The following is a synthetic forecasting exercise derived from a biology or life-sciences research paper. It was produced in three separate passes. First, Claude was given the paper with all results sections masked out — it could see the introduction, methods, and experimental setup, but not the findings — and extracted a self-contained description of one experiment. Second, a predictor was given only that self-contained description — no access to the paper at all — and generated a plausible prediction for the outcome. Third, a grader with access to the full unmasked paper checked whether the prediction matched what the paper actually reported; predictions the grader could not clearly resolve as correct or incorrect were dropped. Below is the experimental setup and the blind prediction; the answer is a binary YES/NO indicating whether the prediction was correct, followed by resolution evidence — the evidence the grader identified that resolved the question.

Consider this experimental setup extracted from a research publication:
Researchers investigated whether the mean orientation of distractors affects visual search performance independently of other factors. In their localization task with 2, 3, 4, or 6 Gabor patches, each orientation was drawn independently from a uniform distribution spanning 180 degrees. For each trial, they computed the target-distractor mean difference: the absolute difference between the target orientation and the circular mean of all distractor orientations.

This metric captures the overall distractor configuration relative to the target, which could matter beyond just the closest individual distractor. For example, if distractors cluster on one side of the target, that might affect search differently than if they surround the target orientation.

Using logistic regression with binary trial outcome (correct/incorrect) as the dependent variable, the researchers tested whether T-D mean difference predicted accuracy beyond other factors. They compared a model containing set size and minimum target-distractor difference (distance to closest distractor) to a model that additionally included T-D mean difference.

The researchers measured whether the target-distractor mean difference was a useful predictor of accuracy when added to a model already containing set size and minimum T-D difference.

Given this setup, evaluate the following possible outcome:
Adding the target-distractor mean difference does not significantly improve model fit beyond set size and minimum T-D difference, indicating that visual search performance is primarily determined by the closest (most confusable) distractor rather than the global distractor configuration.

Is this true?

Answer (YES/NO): YES